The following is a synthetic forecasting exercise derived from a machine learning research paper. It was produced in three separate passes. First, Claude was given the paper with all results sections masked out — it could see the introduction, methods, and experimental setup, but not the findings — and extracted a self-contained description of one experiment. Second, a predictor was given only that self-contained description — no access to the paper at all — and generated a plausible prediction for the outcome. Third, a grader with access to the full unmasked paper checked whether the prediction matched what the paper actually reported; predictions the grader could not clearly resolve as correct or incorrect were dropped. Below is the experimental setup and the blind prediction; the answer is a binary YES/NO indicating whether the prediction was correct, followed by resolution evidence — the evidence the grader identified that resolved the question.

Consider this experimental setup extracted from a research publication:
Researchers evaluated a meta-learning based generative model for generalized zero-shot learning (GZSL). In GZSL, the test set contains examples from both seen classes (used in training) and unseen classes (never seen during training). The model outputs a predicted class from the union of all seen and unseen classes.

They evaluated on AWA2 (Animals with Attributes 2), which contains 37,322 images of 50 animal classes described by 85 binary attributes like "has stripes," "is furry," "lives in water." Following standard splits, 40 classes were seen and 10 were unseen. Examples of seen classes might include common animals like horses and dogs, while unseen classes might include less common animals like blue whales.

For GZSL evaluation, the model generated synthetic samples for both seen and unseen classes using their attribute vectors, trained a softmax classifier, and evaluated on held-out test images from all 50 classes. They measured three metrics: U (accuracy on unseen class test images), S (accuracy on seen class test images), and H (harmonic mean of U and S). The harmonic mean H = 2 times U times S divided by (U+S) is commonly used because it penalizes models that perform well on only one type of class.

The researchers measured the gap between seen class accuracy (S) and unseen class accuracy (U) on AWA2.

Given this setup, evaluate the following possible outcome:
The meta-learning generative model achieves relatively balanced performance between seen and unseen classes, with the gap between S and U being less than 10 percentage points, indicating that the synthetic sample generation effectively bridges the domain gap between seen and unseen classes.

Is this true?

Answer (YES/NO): NO